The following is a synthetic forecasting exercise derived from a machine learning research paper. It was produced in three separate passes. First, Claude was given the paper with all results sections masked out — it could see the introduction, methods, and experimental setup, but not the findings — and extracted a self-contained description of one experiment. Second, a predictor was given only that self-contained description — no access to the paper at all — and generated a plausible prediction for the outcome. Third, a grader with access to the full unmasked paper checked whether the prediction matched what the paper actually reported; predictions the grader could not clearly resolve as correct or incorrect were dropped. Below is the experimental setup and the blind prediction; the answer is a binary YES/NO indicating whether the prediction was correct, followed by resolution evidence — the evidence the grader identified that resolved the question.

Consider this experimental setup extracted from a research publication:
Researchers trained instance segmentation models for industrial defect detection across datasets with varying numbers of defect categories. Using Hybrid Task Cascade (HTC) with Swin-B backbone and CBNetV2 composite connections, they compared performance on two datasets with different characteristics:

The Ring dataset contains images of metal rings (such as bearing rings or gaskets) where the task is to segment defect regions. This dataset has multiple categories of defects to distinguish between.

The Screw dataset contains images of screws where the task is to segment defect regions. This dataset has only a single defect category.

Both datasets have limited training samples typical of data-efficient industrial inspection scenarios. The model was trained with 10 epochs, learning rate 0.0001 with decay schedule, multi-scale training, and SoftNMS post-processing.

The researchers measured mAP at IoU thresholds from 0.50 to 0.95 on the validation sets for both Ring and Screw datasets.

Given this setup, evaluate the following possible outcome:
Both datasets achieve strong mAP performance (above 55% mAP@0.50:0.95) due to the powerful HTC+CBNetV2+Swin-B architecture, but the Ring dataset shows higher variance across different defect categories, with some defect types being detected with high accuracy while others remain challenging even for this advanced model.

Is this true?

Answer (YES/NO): NO